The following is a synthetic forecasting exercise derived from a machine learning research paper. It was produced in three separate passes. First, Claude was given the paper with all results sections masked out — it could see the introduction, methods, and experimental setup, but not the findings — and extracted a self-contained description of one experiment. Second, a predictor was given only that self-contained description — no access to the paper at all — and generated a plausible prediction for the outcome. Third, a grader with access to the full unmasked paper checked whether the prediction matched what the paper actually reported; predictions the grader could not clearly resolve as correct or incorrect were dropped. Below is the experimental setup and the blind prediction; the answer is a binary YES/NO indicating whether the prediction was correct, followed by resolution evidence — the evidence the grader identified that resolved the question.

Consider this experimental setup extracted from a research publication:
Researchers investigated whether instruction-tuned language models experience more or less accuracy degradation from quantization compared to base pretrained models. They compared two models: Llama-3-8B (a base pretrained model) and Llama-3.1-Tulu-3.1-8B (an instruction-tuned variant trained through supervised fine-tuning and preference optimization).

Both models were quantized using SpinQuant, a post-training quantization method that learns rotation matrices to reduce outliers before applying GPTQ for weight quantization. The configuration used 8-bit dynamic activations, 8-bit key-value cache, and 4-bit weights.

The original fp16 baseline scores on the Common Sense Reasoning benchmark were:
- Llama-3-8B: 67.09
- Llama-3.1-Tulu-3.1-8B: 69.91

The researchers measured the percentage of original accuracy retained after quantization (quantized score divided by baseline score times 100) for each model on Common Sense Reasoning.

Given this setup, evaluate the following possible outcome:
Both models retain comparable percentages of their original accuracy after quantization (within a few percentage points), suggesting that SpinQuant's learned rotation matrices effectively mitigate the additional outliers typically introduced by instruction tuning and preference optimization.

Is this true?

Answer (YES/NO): YES